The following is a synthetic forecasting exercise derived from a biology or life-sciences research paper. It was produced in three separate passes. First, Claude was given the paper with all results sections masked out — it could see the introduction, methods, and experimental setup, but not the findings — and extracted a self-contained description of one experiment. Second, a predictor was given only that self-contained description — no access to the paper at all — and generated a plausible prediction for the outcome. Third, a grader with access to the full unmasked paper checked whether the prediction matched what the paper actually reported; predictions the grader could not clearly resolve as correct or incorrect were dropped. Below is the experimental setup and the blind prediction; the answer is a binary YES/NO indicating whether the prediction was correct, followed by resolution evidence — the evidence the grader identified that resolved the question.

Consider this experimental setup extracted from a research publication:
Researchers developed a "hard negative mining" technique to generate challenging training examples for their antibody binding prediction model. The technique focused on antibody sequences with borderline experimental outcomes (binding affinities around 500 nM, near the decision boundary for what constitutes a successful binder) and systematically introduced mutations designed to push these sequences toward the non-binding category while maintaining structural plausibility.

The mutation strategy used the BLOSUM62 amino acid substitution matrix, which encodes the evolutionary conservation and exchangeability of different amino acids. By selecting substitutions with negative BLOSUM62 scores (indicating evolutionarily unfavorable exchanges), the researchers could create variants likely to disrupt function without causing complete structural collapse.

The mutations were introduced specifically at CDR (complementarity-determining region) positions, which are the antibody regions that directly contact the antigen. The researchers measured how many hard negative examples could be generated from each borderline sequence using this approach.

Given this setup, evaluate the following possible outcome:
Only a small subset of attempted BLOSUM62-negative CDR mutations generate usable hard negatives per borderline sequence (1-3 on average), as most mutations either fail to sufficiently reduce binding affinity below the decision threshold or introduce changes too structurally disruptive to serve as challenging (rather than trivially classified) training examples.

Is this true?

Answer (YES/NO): NO